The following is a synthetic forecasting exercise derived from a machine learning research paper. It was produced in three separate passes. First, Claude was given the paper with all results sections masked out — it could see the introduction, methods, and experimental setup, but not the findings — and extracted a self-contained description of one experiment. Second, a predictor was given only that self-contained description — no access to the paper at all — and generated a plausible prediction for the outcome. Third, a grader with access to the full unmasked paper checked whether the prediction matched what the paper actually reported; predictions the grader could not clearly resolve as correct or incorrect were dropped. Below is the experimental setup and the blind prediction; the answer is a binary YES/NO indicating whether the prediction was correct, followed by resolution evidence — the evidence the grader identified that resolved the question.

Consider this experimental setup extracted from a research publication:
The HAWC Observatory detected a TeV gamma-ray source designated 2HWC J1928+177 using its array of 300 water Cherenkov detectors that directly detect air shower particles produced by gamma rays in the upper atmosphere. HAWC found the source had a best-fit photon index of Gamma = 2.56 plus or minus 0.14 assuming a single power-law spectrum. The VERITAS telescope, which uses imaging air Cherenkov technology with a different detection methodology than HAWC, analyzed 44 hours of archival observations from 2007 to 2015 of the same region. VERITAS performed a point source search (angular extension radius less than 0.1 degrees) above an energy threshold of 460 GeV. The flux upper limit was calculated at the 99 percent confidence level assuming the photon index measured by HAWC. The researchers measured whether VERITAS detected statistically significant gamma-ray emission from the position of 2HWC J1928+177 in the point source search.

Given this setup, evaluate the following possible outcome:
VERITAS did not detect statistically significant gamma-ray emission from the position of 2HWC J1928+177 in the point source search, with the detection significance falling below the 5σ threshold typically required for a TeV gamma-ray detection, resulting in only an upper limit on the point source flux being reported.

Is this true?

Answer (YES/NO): YES